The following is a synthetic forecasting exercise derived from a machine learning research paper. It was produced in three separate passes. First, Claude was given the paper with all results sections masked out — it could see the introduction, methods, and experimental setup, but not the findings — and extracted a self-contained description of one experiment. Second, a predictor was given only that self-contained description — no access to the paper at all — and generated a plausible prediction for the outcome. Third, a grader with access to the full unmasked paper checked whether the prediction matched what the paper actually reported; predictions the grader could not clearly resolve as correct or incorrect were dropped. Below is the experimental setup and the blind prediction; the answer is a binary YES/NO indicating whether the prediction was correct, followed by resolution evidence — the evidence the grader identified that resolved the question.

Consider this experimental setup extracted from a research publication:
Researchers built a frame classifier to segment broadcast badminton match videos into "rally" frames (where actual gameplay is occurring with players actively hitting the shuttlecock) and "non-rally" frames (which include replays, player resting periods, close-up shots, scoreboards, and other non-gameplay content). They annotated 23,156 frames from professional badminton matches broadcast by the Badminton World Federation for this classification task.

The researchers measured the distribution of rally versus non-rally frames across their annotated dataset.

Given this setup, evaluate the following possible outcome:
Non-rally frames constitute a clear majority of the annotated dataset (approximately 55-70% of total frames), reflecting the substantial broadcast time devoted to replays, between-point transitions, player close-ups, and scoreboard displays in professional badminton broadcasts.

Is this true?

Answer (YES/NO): YES